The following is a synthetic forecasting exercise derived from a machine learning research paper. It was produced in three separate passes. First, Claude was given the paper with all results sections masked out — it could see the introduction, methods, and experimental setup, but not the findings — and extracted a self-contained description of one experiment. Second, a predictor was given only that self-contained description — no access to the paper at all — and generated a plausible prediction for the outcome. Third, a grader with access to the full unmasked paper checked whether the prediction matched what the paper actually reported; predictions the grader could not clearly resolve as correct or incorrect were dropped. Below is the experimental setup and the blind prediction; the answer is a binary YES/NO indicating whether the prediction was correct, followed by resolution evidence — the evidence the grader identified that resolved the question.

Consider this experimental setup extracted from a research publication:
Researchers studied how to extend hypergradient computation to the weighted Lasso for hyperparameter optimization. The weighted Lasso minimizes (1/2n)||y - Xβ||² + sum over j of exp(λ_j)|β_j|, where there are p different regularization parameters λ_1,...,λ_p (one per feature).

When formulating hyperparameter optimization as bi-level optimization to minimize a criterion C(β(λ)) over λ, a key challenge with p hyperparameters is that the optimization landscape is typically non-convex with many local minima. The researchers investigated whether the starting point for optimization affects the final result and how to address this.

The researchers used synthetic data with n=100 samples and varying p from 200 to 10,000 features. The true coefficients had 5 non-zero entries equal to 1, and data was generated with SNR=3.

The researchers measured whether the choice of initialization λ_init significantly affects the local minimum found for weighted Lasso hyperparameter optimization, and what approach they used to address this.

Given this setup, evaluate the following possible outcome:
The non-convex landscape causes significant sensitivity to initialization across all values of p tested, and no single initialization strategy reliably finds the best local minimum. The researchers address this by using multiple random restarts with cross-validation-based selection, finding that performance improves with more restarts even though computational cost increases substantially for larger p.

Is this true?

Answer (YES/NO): NO